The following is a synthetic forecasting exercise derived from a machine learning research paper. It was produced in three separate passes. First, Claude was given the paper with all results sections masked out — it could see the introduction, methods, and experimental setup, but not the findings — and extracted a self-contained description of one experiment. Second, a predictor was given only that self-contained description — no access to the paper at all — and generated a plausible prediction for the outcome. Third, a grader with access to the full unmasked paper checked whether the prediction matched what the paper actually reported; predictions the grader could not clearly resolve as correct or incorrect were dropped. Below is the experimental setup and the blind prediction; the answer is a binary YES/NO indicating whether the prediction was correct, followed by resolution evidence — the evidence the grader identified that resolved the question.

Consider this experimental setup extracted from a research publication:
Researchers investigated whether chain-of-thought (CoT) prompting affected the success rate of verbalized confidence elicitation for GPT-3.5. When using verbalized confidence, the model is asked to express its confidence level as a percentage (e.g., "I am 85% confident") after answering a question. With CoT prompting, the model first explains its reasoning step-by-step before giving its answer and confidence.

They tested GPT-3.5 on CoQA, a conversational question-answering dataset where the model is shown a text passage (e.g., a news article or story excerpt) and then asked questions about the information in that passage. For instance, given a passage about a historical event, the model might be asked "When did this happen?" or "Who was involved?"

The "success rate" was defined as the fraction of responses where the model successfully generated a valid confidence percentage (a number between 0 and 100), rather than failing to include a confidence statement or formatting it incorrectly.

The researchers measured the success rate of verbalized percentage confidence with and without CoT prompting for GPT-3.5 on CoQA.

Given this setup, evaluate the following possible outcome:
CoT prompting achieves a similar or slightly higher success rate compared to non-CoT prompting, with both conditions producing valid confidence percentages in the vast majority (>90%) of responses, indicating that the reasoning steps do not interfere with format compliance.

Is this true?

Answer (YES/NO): NO